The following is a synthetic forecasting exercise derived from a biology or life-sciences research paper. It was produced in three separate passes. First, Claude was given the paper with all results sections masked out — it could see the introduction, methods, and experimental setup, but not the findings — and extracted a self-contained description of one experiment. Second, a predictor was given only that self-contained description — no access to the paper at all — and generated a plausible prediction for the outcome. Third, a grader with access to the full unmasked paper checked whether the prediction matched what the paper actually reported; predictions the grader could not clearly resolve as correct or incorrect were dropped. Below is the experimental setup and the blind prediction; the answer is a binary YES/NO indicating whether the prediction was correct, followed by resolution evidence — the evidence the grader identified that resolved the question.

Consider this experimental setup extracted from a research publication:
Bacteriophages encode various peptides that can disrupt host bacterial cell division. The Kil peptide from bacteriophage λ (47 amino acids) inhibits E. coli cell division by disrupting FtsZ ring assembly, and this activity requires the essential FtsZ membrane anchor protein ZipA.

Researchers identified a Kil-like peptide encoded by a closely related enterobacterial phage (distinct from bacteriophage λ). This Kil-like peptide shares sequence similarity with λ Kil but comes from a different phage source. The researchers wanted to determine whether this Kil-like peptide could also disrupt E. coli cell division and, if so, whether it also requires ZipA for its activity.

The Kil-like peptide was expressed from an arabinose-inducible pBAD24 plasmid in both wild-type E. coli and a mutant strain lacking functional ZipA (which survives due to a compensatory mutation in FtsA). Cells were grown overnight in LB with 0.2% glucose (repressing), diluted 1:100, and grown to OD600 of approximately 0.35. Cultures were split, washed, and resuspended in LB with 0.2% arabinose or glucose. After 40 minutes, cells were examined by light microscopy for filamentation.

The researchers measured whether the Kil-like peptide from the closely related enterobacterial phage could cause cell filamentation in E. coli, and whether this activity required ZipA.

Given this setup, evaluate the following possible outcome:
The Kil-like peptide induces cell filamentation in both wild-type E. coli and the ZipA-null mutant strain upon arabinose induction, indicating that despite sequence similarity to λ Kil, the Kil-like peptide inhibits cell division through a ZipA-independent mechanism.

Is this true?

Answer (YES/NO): NO